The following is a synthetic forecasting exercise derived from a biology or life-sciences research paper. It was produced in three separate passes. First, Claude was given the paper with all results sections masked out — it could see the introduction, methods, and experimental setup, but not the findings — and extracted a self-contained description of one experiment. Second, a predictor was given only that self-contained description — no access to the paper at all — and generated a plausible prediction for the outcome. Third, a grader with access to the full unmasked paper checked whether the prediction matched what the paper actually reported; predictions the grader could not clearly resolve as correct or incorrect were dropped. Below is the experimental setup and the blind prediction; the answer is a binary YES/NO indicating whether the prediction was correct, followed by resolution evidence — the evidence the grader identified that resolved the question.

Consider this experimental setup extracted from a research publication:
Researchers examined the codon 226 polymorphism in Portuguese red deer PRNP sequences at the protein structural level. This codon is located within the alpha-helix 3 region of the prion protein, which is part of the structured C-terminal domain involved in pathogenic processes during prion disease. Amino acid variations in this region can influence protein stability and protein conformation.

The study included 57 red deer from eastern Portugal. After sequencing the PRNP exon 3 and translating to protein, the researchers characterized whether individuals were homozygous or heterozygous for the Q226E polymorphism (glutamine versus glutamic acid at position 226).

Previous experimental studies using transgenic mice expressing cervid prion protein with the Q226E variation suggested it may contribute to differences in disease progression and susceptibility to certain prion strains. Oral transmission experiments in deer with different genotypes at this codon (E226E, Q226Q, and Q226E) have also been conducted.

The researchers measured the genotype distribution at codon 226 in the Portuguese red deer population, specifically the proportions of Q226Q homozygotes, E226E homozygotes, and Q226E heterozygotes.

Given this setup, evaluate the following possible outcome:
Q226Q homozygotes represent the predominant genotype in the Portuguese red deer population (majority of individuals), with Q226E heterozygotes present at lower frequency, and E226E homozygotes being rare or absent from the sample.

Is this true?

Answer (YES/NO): YES